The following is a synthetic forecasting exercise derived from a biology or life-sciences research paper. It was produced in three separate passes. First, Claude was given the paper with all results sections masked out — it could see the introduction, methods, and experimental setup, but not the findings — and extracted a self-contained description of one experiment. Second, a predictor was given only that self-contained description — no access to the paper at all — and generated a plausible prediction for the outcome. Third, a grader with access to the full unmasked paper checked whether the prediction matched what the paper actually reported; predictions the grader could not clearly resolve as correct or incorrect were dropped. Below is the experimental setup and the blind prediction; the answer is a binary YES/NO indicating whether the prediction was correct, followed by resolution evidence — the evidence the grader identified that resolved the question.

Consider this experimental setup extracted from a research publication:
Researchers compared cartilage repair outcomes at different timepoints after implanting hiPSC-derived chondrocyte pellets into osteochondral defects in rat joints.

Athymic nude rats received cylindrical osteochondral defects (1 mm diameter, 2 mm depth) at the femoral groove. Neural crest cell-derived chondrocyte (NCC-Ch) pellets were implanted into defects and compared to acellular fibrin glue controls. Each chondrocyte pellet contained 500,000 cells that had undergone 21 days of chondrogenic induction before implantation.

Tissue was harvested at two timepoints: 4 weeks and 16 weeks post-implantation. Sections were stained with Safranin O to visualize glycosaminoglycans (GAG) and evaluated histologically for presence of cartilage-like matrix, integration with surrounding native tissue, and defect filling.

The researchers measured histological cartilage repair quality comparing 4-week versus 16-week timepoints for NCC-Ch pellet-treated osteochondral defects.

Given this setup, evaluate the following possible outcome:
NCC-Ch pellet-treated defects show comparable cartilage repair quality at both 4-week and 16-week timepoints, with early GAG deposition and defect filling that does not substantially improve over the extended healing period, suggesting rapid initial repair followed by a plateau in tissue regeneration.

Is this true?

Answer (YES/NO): NO